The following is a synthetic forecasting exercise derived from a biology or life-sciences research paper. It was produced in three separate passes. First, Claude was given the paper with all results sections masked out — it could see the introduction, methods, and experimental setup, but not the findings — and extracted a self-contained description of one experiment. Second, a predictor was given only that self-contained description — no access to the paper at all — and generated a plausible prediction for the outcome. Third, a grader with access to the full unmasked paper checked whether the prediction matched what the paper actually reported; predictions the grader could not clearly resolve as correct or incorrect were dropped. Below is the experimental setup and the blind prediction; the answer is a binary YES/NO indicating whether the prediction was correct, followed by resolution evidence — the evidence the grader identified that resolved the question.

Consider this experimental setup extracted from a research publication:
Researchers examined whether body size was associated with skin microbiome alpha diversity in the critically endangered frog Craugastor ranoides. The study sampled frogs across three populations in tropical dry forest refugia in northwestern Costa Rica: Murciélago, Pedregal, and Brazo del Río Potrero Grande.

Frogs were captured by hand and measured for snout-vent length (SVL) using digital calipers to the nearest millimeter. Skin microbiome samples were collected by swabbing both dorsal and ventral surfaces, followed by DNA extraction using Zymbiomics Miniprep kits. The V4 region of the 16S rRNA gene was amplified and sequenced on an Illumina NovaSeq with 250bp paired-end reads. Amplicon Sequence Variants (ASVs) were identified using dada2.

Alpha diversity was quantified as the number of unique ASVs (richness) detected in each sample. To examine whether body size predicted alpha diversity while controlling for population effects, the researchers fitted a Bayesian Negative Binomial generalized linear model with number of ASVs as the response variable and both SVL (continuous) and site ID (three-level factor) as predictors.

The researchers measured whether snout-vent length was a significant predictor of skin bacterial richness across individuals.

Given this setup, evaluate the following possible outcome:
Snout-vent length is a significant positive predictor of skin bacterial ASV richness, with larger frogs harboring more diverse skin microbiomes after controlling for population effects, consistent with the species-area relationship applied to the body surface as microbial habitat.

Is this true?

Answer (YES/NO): NO